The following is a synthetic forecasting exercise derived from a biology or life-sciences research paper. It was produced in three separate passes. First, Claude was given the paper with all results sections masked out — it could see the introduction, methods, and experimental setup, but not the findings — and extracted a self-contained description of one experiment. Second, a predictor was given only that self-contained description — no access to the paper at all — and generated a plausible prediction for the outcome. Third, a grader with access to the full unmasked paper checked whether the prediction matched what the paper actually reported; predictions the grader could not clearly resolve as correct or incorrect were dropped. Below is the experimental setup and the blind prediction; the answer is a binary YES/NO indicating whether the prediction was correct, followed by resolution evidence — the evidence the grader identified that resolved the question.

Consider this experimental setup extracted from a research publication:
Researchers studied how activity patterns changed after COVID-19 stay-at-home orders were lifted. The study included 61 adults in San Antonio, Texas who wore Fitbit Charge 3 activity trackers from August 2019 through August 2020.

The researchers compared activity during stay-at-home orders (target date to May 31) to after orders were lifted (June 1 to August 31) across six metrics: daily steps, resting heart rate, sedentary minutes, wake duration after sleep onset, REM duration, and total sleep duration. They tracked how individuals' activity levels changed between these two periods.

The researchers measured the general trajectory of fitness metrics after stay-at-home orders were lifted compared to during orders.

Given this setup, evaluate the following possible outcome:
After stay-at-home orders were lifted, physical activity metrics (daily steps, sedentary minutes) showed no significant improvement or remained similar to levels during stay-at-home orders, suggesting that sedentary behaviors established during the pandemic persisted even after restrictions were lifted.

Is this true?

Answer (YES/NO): NO